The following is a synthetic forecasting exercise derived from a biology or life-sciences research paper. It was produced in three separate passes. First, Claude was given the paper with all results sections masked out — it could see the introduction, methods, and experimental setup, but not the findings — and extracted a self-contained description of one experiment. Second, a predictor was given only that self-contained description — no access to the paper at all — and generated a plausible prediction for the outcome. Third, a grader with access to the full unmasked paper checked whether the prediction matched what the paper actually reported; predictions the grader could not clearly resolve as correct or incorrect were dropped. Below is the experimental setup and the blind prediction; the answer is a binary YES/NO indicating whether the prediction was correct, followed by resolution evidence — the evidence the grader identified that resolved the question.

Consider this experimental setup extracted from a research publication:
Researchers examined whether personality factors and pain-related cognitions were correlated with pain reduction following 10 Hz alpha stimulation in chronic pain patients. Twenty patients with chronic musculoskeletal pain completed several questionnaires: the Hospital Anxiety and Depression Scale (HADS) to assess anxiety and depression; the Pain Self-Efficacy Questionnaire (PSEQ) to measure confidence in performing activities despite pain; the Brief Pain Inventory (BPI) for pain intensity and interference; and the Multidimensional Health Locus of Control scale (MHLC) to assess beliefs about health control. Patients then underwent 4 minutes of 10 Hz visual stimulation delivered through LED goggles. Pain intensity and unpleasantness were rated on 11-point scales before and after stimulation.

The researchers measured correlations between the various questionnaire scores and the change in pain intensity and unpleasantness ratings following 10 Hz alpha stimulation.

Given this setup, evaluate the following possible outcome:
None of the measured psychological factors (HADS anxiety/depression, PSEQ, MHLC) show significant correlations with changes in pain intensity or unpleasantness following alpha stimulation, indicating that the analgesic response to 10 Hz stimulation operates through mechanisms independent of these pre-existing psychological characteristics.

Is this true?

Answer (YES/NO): NO